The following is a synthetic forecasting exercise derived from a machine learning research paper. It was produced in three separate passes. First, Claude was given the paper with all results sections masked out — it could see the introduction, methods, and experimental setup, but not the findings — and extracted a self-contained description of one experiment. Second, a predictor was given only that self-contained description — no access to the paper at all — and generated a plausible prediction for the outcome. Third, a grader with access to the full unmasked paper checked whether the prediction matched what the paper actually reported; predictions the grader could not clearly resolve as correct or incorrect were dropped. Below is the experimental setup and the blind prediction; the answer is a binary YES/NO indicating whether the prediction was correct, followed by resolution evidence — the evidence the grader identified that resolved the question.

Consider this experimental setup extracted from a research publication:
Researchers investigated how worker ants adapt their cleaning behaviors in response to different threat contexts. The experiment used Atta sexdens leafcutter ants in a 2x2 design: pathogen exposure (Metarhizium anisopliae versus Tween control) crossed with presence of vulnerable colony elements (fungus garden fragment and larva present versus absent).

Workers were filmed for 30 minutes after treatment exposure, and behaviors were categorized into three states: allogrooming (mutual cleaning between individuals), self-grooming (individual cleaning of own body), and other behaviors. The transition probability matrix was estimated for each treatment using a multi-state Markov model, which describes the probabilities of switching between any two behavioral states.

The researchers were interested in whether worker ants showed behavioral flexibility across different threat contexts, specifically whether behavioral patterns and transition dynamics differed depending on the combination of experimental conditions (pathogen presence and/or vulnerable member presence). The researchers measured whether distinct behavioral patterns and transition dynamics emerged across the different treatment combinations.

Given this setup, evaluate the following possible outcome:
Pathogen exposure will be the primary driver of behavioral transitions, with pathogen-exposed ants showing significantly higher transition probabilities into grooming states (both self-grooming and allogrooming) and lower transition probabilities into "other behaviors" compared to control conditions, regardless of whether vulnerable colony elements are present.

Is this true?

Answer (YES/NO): NO